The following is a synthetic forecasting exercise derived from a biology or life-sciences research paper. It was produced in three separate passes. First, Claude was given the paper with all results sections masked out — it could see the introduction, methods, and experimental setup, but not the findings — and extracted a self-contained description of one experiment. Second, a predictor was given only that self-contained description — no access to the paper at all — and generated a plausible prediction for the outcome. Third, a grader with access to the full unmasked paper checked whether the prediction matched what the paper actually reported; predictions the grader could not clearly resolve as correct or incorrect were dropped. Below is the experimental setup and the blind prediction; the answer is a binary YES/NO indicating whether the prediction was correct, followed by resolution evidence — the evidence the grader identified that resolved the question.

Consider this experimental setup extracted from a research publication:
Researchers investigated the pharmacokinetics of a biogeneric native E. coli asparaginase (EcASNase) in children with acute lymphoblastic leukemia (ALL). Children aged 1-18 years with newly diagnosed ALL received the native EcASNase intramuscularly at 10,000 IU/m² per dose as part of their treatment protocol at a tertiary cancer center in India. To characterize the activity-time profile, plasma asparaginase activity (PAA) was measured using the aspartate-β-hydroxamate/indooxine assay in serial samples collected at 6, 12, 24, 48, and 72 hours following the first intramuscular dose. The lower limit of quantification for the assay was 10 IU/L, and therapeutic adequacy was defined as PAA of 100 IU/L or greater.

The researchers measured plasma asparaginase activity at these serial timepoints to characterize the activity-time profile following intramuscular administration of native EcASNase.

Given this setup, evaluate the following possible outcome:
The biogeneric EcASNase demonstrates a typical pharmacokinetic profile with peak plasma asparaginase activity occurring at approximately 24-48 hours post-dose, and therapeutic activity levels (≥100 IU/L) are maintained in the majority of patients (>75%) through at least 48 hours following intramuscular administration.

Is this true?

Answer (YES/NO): NO